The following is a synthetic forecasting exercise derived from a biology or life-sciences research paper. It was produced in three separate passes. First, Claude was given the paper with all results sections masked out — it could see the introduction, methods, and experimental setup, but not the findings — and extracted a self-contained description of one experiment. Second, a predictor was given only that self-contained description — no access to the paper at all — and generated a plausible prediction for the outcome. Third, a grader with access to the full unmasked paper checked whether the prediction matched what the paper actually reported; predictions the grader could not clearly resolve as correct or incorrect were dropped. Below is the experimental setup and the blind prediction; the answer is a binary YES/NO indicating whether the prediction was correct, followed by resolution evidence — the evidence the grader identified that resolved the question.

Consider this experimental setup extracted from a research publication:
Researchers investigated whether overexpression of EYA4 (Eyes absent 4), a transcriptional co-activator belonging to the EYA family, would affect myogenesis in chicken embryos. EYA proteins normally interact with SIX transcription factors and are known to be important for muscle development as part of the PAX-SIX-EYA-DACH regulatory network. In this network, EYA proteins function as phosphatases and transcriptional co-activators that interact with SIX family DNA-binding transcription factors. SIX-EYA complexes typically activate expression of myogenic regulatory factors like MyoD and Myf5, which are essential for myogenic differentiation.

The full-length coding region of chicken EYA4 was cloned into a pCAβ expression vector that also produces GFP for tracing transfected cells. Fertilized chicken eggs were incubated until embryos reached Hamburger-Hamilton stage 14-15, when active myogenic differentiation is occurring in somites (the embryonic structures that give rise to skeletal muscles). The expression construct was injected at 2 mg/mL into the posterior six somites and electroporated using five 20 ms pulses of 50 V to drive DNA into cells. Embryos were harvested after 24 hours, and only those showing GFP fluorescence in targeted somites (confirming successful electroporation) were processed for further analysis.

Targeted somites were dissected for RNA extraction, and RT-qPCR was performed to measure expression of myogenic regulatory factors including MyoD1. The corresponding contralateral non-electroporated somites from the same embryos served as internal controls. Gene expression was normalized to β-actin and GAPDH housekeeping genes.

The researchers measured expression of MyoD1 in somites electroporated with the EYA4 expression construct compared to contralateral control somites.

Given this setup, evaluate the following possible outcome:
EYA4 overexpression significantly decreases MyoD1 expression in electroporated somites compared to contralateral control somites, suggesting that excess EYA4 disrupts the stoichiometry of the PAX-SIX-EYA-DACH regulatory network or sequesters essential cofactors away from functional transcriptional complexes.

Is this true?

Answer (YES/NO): YES